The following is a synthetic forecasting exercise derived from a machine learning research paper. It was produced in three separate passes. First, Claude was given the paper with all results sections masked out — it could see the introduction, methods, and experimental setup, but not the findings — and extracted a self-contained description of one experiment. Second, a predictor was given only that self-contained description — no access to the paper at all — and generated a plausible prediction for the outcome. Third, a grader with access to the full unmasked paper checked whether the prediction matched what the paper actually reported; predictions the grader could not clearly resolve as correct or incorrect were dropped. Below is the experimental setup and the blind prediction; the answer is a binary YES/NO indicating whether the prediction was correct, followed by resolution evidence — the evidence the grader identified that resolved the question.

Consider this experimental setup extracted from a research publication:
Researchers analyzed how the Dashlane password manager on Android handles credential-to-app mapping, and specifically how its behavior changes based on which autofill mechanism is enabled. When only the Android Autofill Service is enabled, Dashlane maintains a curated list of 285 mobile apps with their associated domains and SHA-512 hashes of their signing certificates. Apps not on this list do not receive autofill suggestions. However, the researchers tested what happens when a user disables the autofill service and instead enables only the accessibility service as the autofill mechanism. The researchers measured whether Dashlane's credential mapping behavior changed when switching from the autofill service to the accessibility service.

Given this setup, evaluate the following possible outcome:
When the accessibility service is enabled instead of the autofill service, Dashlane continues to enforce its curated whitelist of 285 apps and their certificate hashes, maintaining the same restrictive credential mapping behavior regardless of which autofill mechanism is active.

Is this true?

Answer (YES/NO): NO